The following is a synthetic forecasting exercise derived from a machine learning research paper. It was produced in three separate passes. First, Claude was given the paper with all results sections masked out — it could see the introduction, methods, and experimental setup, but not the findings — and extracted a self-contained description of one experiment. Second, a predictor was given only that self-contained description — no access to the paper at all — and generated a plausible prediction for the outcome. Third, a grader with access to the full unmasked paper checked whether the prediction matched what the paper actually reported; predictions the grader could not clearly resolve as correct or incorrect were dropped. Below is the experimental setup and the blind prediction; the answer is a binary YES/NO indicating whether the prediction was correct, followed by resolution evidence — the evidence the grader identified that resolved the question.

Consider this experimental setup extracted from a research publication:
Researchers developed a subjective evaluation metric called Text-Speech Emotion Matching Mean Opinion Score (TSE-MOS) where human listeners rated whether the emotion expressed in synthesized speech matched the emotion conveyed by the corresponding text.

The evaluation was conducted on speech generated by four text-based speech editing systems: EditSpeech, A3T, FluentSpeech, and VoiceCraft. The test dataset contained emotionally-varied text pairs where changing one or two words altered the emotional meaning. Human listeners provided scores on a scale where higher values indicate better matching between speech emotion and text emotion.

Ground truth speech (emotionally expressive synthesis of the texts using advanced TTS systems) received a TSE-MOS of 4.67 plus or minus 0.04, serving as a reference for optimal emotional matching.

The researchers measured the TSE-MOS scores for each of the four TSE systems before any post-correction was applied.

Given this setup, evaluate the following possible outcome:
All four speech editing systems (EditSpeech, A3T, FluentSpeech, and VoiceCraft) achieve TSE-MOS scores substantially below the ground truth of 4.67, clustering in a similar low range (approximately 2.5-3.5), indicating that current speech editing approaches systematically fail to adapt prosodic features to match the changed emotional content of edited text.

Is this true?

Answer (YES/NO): YES